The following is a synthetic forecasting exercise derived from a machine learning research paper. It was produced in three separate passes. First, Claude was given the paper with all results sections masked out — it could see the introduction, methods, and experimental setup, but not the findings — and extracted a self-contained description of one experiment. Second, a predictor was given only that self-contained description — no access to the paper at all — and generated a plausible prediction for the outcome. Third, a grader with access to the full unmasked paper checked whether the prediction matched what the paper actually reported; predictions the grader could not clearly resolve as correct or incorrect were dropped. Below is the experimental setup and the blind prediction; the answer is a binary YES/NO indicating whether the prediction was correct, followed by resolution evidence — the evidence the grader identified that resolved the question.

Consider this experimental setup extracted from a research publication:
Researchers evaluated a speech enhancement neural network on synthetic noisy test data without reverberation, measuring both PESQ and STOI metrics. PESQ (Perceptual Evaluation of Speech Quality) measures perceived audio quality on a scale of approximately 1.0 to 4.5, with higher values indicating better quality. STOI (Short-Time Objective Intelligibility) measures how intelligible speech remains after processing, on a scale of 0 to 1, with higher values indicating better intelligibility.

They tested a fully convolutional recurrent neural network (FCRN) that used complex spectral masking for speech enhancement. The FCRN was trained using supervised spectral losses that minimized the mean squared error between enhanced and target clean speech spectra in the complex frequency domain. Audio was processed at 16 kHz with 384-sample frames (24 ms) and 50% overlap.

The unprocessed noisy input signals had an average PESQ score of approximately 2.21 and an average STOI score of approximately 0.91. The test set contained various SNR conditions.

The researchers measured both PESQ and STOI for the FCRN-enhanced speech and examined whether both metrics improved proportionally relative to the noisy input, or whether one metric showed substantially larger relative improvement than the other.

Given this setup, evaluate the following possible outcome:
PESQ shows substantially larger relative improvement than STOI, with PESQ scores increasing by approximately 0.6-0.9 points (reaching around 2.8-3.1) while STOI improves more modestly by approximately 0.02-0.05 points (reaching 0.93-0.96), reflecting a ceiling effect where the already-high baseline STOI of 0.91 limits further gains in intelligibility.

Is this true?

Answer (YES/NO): NO